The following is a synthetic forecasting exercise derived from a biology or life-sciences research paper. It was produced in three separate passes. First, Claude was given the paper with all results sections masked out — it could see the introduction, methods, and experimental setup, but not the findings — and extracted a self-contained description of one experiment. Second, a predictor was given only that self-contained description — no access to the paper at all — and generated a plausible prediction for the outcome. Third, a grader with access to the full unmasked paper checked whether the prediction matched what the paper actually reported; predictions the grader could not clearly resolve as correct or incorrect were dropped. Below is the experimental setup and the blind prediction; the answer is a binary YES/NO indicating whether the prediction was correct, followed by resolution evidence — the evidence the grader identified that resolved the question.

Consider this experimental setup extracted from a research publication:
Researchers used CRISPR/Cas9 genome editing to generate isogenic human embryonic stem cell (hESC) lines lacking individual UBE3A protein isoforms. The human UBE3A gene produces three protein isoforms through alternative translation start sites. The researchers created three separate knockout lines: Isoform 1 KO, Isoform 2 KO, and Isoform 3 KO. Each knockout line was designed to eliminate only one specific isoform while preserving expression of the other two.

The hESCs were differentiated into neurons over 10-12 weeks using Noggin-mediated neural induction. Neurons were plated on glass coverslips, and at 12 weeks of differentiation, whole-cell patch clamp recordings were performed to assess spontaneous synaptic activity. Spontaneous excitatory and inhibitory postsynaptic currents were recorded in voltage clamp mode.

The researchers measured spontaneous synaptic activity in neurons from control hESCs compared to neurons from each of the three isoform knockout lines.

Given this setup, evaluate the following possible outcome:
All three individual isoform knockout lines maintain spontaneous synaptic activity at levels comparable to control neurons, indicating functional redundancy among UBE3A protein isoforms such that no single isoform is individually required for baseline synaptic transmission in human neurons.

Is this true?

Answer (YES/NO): YES